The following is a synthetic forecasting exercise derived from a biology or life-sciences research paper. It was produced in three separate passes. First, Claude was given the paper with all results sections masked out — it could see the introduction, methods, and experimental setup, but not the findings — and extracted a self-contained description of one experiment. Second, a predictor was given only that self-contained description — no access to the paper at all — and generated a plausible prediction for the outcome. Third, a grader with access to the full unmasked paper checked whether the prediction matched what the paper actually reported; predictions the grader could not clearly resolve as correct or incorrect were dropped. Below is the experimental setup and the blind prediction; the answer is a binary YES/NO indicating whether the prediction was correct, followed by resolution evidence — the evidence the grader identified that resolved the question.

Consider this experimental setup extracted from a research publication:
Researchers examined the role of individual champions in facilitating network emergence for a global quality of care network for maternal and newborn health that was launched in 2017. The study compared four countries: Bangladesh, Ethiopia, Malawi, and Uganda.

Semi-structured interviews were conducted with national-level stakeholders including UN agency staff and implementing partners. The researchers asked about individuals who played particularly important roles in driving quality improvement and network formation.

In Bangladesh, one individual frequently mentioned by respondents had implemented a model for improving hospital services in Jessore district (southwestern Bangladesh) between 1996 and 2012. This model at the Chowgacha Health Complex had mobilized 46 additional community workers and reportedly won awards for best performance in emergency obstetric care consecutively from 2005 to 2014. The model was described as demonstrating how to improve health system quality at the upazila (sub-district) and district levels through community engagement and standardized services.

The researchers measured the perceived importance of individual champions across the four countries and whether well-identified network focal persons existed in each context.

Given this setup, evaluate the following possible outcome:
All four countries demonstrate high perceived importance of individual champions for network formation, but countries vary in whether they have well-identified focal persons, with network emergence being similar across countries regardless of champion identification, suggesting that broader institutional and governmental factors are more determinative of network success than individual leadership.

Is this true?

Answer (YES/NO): NO